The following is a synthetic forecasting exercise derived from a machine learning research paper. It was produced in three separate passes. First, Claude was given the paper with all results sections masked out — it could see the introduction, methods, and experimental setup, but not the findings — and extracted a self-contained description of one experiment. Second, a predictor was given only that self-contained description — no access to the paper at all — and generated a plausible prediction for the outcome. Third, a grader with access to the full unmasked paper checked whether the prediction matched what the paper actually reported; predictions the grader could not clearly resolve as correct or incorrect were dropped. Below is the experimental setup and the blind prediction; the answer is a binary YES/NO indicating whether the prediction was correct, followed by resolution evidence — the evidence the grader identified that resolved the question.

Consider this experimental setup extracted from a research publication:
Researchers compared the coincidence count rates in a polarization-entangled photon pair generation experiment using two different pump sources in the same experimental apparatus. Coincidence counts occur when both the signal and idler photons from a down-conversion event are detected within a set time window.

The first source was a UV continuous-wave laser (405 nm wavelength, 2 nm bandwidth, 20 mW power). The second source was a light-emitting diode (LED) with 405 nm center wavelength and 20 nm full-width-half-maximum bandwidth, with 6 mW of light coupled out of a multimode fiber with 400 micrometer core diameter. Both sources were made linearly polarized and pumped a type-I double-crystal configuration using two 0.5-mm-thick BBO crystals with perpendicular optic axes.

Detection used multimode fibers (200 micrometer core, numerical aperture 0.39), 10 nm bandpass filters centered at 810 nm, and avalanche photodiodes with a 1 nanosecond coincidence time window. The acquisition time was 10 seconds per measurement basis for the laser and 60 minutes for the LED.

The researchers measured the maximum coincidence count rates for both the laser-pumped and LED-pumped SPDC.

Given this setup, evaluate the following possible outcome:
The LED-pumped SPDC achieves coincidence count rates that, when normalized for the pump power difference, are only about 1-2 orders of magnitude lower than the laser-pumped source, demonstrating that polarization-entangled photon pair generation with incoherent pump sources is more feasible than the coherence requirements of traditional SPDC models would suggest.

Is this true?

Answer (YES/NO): NO